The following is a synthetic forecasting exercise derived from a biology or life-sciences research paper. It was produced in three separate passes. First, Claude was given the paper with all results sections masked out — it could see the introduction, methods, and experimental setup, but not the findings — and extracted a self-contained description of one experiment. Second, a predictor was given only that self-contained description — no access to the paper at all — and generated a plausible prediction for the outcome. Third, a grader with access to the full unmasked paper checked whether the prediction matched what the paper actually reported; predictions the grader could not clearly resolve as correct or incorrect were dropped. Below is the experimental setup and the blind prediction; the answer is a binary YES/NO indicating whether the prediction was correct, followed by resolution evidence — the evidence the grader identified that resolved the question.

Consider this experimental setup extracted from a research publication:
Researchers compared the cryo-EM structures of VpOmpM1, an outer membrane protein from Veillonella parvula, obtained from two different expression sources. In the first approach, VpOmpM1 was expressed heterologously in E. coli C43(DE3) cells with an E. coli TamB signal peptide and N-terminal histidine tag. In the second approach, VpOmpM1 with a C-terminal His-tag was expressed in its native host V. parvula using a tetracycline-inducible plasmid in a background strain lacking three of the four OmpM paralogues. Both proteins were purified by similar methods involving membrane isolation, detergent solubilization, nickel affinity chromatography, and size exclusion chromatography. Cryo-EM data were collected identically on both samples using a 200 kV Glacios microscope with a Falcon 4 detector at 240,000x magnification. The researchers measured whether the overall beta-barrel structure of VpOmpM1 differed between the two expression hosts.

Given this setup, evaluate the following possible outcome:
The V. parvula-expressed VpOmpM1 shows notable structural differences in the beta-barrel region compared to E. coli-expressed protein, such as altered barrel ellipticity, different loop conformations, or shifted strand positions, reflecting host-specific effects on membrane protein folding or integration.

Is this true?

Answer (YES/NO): NO